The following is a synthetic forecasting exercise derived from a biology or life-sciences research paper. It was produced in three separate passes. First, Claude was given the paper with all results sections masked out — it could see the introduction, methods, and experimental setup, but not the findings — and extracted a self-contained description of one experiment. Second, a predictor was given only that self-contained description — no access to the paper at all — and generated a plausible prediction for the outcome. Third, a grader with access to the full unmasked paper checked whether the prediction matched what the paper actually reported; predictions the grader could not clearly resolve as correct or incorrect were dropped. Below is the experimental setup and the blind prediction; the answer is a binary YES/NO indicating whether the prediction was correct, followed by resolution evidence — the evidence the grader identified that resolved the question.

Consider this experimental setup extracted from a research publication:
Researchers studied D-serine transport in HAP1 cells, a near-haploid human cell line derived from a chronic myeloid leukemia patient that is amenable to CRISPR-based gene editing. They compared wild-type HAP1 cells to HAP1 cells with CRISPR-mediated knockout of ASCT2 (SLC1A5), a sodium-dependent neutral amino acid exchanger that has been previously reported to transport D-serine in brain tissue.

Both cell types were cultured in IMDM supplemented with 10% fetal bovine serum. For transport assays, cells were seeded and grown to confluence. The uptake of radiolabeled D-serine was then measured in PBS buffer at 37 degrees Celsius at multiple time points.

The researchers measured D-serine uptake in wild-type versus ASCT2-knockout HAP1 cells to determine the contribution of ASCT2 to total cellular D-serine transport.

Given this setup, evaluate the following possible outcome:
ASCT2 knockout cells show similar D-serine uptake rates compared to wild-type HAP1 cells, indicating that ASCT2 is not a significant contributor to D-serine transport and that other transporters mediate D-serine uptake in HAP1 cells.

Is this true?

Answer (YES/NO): NO